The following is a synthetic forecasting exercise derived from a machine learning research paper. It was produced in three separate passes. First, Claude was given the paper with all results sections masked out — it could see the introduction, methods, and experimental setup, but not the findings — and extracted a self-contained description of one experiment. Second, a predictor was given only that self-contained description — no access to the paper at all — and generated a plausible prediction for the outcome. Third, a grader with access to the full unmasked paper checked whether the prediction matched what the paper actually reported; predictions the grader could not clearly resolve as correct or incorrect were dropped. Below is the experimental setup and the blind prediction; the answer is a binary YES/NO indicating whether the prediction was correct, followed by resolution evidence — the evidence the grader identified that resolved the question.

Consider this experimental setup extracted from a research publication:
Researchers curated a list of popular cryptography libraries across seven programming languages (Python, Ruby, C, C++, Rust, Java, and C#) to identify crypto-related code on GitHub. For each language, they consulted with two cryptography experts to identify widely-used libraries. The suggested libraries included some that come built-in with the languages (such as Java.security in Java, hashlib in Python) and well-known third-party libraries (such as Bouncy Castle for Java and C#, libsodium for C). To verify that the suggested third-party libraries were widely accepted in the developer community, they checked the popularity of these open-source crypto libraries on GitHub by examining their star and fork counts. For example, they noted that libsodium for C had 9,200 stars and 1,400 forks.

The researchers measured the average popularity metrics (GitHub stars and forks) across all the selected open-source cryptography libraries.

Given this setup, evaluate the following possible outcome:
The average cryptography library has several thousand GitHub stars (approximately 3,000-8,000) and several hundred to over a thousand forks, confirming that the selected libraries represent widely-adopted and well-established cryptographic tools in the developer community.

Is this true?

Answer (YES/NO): NO